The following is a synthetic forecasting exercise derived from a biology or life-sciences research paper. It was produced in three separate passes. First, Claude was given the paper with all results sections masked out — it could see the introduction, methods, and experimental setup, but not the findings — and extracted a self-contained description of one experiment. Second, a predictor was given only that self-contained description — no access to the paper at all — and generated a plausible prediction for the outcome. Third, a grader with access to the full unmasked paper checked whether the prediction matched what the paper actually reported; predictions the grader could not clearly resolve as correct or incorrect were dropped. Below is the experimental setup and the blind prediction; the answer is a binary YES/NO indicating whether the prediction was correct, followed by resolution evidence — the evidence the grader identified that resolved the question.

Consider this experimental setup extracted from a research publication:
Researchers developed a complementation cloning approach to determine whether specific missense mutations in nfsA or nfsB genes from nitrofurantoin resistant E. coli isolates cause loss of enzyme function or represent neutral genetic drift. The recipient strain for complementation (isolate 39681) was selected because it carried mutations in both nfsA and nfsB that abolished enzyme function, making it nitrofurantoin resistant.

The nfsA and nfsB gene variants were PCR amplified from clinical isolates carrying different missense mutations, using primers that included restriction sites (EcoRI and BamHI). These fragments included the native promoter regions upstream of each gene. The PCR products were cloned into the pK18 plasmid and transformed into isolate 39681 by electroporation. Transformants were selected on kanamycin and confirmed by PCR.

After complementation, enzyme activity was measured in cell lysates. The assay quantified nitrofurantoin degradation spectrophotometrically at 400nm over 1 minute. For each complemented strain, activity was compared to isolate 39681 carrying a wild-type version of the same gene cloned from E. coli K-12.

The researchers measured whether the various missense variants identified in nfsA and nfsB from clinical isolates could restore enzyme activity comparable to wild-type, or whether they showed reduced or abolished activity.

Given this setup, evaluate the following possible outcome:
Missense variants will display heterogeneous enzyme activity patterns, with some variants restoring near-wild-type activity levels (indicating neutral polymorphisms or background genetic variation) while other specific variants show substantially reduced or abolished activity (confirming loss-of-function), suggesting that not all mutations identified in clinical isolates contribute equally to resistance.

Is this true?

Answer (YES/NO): YES